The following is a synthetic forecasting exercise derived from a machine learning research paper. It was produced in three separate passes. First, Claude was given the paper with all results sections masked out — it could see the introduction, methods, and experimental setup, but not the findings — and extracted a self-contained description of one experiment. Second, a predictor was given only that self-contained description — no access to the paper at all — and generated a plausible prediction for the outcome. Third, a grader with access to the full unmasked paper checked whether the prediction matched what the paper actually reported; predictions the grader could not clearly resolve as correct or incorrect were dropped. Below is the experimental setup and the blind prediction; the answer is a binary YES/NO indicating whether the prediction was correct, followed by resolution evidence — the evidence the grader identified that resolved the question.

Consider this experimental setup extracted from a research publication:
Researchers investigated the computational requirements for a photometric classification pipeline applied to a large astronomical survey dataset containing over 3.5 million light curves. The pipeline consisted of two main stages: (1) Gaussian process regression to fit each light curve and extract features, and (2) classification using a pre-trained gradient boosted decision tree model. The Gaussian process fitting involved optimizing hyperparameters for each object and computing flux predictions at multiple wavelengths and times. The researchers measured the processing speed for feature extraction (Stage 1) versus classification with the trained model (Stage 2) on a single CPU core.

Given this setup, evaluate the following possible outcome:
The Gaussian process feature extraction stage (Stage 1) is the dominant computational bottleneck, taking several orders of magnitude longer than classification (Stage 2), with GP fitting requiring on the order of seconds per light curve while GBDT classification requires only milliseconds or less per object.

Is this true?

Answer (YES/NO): NO